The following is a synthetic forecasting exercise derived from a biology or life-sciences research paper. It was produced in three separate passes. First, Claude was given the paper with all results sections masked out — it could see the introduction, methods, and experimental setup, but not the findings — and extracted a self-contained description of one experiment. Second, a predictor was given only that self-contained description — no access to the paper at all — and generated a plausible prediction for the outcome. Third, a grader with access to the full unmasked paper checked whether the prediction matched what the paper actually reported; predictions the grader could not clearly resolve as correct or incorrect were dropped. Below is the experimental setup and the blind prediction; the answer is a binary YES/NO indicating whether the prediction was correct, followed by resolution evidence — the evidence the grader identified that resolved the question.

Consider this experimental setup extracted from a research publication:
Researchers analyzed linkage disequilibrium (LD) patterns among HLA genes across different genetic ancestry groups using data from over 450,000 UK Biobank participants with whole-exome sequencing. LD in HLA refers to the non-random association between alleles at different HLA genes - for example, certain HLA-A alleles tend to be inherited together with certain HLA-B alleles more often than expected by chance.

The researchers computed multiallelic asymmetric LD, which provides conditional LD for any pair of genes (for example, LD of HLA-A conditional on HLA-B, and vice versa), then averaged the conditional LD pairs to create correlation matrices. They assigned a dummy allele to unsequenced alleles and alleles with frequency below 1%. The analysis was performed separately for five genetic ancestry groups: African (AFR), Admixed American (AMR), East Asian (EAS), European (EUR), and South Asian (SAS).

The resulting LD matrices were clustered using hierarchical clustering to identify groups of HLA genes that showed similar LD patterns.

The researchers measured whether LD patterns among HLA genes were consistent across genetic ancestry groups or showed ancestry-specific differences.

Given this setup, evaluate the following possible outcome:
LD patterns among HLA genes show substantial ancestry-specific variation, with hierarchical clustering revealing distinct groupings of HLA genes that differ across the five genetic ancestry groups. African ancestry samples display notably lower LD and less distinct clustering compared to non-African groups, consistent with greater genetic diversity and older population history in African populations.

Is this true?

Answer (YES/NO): NO